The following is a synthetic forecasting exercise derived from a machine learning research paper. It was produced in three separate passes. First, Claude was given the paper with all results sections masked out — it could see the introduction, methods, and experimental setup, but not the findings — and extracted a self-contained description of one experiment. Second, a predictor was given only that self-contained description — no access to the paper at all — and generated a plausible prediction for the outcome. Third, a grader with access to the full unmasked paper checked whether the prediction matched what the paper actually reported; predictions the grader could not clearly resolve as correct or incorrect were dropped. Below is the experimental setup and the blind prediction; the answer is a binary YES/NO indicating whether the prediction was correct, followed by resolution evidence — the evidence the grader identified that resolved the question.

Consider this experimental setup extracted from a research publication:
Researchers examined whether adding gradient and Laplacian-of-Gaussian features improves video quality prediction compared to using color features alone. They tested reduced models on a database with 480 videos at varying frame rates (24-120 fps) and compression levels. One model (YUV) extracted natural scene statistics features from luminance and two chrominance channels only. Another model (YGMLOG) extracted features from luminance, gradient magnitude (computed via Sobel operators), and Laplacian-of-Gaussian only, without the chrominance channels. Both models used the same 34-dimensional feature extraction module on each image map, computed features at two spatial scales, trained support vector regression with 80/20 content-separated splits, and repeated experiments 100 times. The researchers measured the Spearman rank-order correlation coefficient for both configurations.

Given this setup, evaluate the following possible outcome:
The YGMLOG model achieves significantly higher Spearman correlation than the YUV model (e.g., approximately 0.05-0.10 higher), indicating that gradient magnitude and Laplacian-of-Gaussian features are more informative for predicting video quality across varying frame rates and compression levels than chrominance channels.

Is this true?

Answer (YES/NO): NO